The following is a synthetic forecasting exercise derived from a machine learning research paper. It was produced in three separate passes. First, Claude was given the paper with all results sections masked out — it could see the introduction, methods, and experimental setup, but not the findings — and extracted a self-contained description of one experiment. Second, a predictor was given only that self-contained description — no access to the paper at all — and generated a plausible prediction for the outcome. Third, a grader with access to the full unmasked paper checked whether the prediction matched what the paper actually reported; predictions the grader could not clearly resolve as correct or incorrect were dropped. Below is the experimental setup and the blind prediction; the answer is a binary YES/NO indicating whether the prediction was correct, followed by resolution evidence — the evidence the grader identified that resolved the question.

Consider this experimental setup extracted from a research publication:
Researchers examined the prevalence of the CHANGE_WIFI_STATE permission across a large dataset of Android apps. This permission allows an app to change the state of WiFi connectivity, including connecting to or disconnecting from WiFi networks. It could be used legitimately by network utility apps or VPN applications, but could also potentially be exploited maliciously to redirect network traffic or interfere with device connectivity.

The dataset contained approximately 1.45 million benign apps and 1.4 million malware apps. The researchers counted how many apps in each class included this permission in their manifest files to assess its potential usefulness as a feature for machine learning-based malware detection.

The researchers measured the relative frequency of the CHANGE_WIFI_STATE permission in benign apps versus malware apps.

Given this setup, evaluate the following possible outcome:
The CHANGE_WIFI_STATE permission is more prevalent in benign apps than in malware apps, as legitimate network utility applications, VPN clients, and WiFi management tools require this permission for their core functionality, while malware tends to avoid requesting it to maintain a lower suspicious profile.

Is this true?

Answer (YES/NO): NO